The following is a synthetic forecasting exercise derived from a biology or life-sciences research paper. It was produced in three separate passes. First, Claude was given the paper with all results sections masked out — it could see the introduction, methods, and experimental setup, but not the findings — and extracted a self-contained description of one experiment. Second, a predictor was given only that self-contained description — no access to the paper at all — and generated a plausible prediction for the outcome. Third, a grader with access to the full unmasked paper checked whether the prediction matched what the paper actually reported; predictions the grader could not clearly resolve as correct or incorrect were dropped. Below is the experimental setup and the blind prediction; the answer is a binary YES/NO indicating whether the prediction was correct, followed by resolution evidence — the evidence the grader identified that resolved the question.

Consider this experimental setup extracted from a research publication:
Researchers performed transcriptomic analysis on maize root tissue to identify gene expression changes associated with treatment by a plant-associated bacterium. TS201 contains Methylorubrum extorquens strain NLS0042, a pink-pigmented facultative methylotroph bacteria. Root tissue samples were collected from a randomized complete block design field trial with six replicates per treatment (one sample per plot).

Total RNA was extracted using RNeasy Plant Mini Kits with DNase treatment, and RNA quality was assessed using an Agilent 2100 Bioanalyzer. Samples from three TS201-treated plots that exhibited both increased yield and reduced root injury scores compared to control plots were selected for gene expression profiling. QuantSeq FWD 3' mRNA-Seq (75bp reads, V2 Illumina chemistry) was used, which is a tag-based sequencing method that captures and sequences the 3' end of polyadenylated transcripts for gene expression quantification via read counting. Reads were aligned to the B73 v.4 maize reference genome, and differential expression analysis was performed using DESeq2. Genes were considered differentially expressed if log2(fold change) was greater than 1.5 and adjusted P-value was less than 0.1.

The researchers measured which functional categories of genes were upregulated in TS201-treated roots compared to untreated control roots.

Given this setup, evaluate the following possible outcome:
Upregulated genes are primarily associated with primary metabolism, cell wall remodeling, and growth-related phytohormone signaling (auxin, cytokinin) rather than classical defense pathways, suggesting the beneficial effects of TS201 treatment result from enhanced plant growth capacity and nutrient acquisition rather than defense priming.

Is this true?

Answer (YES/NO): NO